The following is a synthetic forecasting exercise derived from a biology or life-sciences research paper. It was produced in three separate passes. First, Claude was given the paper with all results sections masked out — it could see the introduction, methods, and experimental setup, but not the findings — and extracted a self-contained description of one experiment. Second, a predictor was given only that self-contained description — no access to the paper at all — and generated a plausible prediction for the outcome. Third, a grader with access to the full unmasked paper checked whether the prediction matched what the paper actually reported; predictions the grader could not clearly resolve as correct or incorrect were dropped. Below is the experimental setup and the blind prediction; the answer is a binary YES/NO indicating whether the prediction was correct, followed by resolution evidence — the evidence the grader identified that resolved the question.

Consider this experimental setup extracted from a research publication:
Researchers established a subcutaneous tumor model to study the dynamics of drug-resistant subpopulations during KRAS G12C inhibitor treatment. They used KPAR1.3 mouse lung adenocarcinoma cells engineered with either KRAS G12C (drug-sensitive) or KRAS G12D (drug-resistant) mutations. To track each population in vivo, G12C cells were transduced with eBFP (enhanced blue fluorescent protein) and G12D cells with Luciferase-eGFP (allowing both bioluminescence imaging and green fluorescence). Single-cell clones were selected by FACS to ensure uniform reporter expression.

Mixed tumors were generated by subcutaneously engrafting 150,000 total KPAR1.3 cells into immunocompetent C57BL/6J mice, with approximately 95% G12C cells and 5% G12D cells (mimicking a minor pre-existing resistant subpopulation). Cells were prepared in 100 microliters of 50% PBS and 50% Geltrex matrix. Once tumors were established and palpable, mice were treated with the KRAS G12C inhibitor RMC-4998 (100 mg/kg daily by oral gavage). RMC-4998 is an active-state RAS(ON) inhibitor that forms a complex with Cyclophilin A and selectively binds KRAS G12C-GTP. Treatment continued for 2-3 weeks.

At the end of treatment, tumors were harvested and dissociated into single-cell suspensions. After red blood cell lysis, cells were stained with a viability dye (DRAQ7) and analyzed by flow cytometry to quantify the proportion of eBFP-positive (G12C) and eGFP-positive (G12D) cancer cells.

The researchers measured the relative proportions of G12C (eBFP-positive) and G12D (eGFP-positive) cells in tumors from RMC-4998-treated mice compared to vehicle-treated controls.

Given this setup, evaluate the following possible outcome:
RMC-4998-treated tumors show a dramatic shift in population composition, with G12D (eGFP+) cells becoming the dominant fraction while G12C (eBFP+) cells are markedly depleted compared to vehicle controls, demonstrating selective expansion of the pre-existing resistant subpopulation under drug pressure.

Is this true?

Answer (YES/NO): YES